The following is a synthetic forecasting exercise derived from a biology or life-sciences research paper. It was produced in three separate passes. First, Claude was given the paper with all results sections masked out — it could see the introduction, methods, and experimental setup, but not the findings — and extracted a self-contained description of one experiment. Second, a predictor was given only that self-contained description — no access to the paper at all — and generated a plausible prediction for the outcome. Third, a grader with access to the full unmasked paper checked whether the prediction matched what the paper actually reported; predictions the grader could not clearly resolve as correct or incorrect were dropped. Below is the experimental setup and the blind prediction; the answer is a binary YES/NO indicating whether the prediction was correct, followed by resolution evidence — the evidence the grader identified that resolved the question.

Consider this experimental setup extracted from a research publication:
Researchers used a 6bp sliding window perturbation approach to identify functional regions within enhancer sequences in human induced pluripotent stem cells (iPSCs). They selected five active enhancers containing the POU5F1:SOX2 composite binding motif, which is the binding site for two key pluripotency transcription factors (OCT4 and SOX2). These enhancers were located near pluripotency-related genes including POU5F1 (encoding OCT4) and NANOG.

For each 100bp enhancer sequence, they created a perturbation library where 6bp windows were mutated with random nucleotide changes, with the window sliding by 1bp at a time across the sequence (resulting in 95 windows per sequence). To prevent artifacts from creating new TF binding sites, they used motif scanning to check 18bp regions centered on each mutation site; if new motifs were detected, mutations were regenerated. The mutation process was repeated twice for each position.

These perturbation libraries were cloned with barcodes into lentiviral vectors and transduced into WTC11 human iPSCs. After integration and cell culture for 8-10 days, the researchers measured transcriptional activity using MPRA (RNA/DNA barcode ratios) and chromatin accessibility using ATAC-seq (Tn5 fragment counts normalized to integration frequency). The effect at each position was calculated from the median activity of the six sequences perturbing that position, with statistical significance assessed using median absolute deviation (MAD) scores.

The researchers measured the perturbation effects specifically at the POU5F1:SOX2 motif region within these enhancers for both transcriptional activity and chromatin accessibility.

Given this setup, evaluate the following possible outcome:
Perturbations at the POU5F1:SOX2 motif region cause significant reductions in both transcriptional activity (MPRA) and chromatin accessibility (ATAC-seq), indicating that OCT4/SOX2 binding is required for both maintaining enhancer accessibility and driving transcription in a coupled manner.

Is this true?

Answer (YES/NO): YES